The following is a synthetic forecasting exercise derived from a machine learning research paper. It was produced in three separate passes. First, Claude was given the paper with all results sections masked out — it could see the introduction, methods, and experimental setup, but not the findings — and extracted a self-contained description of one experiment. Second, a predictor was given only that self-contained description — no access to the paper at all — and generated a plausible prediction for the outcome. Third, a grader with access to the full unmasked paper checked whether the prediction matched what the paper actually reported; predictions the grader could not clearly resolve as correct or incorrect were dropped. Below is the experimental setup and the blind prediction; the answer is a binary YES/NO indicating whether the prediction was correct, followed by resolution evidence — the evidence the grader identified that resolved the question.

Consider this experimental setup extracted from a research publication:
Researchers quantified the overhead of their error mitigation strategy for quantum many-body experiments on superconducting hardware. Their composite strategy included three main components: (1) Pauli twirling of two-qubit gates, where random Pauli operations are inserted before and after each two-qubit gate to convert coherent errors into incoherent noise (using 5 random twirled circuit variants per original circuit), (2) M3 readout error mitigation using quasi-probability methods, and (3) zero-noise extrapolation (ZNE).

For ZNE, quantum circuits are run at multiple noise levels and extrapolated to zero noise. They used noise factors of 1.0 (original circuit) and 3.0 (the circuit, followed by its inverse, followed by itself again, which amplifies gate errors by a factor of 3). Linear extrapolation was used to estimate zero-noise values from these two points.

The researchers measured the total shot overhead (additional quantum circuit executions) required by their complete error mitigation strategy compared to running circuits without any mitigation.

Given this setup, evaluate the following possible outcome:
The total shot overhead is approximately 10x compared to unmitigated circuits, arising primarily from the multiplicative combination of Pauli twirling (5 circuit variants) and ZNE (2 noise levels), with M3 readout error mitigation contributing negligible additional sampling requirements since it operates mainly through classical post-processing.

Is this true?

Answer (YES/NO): NO